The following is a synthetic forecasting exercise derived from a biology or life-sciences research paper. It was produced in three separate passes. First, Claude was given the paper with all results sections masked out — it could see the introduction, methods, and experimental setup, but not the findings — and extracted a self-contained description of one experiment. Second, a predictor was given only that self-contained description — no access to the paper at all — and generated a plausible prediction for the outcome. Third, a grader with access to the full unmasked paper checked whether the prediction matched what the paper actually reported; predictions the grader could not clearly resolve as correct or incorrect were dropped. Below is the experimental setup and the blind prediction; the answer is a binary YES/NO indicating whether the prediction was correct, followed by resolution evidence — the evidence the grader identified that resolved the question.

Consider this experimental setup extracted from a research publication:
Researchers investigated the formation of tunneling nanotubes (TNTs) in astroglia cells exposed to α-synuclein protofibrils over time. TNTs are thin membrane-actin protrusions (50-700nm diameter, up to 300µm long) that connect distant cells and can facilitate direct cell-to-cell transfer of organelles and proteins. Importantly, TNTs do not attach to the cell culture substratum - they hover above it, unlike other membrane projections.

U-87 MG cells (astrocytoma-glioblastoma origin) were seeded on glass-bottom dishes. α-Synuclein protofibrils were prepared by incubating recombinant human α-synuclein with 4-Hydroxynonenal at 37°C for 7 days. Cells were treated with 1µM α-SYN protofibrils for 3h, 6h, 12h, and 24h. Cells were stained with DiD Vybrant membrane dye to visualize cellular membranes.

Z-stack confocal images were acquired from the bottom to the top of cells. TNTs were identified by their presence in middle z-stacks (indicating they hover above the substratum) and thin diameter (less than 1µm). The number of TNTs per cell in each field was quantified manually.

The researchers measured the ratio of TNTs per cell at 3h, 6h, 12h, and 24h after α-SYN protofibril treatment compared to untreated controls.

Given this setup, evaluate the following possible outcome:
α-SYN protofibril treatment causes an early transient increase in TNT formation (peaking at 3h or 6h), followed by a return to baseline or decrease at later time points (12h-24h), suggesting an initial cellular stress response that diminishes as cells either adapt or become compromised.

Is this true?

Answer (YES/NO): YES